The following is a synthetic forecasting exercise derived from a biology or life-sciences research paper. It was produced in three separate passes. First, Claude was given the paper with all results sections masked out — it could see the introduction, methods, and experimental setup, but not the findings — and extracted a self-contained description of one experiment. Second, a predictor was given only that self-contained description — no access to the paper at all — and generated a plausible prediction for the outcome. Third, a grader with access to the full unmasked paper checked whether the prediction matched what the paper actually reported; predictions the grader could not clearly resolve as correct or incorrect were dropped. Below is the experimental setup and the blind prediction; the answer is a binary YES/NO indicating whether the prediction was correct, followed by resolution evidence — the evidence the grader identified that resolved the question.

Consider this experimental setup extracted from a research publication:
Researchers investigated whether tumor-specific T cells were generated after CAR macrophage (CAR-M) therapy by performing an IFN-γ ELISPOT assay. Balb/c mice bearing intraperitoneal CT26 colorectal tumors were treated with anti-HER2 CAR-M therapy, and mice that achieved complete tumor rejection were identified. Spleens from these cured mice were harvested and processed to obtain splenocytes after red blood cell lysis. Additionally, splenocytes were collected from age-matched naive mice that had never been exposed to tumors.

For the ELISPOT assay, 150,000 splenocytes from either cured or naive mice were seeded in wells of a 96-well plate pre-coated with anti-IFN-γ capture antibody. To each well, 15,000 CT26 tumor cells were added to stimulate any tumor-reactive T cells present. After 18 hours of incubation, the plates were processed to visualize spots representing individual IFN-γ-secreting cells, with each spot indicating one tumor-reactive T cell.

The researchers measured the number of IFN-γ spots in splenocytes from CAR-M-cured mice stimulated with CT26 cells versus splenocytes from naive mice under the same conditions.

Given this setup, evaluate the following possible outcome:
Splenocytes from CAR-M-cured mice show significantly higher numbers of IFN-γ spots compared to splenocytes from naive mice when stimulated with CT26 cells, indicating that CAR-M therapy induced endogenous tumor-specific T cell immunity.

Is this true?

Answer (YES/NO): YES